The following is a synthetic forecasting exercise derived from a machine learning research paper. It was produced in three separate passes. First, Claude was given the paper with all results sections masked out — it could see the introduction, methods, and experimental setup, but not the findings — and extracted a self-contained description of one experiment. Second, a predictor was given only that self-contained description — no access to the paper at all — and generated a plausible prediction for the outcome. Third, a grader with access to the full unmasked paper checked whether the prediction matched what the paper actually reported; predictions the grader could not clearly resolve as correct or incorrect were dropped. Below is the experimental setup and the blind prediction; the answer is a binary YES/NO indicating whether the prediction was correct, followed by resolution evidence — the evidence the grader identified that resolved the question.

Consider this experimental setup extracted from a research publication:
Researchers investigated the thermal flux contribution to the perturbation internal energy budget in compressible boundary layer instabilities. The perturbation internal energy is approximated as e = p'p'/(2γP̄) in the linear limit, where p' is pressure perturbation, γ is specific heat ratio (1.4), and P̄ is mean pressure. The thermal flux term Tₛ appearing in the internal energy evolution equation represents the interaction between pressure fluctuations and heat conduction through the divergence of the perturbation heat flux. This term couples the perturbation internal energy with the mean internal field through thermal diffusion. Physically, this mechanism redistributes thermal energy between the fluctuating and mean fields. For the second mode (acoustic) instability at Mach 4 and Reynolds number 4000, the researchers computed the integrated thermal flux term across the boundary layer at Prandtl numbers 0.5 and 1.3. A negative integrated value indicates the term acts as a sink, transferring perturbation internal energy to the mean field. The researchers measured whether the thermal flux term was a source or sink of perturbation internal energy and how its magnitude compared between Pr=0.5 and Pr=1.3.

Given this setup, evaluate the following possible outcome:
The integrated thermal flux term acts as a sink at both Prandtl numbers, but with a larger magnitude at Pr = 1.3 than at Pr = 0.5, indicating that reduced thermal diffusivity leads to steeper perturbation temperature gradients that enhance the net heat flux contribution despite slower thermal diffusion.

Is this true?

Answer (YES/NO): NO